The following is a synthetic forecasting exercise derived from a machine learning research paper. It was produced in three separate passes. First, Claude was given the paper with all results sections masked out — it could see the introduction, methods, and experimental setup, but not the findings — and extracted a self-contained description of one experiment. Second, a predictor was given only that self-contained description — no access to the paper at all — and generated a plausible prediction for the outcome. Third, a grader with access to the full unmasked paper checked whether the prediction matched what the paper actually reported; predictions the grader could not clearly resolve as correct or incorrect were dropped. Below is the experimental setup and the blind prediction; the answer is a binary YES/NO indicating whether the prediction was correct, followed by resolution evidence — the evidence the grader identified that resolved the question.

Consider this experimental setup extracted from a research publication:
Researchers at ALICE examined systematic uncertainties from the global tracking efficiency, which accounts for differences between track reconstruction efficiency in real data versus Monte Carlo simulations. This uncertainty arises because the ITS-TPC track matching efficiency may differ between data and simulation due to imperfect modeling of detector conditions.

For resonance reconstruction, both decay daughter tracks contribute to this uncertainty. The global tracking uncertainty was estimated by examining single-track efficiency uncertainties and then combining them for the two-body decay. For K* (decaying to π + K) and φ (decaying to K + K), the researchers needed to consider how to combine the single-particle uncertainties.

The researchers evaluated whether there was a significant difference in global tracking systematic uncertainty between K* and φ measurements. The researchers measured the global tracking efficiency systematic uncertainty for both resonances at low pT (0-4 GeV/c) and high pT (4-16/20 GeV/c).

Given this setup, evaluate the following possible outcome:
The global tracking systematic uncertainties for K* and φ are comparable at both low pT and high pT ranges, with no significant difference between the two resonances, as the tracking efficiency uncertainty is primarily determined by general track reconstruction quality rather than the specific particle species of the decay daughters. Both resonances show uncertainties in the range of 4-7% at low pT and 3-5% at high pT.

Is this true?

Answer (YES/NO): NO